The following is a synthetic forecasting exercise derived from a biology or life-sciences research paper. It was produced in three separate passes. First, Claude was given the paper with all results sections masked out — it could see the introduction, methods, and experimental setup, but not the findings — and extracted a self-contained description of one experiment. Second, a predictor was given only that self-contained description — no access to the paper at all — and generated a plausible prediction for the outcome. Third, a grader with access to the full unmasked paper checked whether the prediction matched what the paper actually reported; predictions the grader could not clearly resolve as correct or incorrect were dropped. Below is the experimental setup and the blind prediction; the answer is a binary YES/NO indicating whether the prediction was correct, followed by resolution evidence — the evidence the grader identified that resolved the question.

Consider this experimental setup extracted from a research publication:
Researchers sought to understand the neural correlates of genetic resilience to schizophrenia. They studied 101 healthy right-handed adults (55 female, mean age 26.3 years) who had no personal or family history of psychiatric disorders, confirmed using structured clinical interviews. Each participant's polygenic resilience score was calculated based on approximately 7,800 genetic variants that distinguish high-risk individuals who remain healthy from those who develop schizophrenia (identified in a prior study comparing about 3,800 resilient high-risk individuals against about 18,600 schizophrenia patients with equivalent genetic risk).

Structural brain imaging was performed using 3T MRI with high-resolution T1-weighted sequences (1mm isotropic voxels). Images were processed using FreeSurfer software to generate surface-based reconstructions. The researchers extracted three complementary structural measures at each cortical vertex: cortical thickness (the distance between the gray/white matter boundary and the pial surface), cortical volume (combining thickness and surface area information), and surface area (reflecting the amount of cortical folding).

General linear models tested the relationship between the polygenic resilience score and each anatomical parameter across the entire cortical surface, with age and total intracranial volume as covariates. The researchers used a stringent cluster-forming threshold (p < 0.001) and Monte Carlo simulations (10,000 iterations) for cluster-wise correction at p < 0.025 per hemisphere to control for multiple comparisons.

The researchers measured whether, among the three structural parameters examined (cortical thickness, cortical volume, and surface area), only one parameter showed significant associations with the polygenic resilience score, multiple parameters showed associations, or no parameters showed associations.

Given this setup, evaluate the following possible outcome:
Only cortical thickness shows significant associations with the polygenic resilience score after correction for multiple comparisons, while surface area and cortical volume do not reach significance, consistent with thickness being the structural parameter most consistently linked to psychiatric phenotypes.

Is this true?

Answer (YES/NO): NO